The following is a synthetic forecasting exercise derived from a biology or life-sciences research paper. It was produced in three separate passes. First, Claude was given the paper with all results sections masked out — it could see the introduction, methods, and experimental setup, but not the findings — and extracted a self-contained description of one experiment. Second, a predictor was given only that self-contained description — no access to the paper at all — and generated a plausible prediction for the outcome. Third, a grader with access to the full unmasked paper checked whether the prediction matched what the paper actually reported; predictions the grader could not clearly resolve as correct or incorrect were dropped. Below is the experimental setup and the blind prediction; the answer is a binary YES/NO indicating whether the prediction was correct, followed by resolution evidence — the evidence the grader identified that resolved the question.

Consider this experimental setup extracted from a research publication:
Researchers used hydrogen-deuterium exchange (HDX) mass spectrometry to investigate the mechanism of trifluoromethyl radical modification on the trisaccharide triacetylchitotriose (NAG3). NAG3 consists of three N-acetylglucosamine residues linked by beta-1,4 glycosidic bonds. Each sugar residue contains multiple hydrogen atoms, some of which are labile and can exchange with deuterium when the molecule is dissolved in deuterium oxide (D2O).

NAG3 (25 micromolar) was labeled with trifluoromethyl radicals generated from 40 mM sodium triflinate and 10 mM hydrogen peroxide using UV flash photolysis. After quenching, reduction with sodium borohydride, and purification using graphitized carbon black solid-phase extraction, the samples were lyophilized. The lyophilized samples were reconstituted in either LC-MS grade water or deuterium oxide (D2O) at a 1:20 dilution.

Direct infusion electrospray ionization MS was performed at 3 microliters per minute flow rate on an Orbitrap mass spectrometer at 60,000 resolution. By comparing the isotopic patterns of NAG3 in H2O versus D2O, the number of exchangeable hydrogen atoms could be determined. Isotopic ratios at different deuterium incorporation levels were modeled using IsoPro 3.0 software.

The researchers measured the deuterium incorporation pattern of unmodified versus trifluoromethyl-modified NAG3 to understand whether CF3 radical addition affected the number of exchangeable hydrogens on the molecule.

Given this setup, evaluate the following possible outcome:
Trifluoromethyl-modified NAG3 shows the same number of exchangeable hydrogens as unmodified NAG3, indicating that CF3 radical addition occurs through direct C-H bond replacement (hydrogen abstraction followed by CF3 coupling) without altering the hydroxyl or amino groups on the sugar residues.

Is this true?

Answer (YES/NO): YES